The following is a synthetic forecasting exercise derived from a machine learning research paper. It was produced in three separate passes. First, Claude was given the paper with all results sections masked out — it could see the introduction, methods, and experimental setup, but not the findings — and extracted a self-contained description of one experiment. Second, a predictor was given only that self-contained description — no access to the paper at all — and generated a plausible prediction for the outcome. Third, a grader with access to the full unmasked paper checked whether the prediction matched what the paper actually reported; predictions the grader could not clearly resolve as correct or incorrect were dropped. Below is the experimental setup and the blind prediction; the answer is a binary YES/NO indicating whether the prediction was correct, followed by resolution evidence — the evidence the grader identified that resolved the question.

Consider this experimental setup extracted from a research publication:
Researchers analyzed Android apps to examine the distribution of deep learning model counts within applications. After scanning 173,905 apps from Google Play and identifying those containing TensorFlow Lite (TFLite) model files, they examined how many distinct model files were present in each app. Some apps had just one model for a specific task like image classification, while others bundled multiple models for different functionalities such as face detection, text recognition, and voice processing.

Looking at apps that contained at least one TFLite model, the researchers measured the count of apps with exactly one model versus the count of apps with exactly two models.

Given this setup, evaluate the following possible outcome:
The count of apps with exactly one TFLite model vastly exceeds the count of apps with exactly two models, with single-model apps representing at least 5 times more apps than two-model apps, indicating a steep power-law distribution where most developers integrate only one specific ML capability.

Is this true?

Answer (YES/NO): NO